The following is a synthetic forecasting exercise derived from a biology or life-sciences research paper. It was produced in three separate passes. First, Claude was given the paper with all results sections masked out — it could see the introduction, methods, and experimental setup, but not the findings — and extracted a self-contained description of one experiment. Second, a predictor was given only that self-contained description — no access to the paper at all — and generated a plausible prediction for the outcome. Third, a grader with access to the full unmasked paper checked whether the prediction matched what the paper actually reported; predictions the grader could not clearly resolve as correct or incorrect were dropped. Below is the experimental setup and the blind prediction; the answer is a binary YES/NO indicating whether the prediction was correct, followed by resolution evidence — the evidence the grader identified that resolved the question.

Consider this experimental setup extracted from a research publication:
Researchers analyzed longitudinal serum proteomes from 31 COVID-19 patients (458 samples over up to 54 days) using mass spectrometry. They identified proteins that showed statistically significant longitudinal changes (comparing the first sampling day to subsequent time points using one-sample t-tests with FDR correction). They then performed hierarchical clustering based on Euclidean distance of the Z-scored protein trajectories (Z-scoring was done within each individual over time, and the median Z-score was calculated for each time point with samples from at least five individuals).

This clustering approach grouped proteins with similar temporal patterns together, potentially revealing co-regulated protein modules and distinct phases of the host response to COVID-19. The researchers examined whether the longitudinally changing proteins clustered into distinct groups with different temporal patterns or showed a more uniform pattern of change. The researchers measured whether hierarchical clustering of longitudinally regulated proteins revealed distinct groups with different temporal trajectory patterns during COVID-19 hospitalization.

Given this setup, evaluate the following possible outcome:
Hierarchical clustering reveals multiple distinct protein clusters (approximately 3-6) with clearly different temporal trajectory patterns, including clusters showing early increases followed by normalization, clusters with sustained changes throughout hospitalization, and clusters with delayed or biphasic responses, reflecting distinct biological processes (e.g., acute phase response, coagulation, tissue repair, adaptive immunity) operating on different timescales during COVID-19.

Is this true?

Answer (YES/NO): YES